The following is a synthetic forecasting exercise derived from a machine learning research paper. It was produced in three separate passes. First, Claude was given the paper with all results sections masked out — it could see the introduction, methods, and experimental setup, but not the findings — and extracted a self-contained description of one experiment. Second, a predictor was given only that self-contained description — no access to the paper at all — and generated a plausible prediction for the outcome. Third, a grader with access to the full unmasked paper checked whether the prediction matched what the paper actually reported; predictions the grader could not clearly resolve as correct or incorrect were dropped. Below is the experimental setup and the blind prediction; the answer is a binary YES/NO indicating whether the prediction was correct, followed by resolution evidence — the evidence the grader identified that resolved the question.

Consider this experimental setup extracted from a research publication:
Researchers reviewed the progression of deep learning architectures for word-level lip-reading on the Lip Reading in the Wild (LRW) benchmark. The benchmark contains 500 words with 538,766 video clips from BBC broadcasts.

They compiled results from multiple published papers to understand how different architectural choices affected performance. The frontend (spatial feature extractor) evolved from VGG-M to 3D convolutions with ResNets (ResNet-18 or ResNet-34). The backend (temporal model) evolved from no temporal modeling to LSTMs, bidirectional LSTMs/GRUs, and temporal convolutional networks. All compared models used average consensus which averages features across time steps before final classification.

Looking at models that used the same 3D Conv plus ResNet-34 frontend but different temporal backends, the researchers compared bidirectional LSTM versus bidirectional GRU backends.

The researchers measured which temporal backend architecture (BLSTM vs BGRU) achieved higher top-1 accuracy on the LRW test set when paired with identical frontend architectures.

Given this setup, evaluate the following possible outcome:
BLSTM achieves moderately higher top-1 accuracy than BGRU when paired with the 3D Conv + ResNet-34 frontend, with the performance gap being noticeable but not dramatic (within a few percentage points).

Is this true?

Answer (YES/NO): NO